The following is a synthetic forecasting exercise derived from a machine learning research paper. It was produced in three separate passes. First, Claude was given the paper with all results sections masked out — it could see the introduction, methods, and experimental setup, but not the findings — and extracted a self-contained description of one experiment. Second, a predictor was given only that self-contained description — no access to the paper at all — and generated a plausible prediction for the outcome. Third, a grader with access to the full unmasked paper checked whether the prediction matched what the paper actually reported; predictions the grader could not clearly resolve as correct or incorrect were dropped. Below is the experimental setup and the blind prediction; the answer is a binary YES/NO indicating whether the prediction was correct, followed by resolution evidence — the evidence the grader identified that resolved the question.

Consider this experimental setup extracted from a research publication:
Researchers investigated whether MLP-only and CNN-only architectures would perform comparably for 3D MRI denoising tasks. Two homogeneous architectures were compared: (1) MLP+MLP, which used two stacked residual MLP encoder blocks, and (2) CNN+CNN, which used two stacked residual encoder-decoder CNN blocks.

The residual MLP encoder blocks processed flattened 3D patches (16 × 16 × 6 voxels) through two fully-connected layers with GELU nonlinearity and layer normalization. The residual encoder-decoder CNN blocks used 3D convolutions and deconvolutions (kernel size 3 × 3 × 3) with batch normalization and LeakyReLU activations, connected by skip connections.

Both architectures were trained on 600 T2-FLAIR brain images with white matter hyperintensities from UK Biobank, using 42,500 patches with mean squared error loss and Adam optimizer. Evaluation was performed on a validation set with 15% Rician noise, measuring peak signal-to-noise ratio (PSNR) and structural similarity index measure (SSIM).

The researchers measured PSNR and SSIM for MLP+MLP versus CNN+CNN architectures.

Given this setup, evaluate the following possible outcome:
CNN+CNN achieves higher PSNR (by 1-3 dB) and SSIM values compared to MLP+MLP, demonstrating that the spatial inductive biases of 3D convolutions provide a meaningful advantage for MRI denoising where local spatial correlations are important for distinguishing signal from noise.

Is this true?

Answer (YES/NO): NO